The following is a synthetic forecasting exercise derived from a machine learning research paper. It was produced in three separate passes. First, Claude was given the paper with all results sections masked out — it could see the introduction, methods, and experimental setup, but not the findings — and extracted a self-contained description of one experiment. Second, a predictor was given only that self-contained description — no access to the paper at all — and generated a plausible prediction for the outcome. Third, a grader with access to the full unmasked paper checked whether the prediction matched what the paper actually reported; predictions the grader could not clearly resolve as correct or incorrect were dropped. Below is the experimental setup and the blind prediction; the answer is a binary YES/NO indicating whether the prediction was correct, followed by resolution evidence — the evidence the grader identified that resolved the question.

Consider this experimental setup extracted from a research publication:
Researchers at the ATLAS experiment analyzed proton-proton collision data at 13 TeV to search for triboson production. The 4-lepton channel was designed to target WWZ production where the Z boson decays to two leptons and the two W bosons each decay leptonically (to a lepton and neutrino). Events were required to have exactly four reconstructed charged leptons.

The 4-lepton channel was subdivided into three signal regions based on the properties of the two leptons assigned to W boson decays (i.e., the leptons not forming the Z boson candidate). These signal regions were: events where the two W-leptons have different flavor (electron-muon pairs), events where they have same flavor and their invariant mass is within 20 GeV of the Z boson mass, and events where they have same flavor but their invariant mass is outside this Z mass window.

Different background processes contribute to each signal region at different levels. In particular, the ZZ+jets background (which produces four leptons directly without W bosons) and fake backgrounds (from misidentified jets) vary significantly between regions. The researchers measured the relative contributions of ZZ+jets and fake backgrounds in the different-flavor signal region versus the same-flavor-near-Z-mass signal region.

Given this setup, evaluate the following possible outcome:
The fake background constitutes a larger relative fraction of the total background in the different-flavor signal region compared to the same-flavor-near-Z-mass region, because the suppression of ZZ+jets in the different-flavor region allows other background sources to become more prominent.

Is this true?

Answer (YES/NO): YES